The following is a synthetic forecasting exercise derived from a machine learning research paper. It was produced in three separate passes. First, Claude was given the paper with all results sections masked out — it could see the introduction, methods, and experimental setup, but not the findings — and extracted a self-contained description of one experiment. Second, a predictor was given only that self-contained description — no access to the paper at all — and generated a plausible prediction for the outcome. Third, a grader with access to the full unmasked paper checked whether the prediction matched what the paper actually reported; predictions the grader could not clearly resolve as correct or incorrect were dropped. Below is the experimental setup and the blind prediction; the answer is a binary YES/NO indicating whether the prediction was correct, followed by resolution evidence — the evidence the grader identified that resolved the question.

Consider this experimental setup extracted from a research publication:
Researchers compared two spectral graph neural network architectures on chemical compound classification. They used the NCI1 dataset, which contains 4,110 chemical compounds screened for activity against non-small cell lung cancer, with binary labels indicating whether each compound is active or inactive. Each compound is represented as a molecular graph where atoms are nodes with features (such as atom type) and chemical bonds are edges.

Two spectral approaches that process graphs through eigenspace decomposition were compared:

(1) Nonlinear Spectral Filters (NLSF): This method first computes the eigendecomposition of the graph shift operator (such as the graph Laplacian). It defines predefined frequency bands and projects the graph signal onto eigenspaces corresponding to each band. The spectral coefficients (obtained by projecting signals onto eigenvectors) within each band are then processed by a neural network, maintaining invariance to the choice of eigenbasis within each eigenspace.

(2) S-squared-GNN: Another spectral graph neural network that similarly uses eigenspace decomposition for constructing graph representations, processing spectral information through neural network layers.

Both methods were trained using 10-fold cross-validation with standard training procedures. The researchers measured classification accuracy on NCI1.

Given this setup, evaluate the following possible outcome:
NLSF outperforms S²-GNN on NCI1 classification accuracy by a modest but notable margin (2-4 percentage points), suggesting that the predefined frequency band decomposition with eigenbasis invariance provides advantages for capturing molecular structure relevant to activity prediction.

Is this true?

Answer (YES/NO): NO